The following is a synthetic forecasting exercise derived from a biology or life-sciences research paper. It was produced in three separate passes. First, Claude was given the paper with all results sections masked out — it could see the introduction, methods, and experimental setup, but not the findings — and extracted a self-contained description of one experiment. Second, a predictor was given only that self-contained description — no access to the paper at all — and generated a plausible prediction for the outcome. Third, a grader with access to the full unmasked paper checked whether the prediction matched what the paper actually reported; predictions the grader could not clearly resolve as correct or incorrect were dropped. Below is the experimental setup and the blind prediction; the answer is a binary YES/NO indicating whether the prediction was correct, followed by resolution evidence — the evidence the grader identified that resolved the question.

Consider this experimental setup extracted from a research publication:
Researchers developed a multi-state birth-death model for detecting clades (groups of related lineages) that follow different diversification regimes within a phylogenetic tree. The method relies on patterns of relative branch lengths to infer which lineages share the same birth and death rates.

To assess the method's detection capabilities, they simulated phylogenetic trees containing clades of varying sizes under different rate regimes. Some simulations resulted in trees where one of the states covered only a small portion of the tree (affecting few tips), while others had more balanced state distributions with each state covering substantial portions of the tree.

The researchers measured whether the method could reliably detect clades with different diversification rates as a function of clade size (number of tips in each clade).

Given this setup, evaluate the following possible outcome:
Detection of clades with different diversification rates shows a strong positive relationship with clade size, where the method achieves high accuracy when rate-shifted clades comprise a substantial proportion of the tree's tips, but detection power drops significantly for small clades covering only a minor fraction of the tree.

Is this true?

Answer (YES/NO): YES